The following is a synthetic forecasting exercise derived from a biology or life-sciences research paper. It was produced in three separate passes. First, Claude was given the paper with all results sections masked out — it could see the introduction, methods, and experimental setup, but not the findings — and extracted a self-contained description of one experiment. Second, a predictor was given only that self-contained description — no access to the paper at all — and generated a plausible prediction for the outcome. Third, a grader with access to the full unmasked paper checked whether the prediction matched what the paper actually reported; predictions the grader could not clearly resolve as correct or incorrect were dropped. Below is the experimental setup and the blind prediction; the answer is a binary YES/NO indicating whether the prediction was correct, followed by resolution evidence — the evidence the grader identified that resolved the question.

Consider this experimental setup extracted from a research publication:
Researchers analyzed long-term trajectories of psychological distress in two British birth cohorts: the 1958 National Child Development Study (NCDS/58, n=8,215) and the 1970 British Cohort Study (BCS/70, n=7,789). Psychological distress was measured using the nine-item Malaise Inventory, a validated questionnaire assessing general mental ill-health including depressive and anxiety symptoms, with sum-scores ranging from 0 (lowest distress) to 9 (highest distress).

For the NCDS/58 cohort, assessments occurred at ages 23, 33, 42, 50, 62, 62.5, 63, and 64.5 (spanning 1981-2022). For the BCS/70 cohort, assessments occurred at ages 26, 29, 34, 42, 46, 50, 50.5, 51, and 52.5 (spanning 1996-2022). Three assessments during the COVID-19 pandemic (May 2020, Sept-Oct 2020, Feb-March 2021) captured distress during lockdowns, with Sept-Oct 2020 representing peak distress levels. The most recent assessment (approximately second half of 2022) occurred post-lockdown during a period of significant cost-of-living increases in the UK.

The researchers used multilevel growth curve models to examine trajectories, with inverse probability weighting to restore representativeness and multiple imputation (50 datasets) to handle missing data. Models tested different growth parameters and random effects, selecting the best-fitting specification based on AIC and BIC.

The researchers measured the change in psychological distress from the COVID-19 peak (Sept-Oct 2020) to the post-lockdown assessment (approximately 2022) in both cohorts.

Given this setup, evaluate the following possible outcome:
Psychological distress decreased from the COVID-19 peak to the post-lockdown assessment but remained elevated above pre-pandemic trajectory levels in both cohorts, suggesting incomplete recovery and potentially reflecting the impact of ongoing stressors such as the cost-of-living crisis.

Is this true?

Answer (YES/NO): NO